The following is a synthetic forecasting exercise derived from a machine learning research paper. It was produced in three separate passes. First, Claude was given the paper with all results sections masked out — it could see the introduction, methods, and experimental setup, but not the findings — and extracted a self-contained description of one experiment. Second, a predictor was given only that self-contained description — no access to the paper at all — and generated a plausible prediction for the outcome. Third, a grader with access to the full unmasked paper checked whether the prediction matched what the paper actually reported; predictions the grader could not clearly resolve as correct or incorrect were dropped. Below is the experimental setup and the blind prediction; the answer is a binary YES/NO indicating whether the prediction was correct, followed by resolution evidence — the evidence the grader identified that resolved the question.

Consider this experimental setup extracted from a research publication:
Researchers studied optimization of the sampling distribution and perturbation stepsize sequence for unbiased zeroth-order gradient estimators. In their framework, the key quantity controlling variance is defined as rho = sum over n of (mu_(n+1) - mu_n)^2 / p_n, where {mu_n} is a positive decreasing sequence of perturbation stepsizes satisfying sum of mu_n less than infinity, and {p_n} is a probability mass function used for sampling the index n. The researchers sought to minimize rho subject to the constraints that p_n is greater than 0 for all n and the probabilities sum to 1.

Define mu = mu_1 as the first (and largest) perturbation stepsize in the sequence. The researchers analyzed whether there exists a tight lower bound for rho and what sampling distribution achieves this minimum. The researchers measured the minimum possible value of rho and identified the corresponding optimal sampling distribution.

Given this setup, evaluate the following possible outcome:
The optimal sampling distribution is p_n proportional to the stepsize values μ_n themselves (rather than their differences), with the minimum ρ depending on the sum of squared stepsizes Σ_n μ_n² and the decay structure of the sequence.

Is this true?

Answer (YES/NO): NO